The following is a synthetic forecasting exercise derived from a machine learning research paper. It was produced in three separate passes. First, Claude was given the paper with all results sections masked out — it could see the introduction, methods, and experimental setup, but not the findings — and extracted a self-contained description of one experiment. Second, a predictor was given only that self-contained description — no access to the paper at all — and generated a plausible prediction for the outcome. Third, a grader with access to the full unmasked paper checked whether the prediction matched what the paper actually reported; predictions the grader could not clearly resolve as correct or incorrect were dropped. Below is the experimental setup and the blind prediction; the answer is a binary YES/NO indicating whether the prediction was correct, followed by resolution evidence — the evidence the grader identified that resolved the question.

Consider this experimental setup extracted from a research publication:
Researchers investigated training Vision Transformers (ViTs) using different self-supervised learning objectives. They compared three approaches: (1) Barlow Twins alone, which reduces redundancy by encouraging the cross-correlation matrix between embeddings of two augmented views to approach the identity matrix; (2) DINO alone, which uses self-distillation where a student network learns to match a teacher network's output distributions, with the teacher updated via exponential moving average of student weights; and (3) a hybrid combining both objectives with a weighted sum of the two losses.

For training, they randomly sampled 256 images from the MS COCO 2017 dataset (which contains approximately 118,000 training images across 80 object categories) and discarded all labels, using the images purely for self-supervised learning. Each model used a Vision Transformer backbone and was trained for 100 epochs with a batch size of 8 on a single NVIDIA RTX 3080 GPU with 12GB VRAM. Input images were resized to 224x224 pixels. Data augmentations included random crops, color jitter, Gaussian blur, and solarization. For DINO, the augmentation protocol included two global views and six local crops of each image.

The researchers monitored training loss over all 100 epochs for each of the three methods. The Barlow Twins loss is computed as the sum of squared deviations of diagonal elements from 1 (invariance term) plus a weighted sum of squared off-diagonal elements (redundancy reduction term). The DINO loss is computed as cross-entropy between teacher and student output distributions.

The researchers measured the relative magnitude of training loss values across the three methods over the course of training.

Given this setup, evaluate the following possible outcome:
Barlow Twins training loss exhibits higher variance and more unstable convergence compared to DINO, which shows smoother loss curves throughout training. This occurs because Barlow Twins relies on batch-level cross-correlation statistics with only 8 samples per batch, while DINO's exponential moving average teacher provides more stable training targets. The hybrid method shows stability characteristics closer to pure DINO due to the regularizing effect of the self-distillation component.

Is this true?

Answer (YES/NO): NO